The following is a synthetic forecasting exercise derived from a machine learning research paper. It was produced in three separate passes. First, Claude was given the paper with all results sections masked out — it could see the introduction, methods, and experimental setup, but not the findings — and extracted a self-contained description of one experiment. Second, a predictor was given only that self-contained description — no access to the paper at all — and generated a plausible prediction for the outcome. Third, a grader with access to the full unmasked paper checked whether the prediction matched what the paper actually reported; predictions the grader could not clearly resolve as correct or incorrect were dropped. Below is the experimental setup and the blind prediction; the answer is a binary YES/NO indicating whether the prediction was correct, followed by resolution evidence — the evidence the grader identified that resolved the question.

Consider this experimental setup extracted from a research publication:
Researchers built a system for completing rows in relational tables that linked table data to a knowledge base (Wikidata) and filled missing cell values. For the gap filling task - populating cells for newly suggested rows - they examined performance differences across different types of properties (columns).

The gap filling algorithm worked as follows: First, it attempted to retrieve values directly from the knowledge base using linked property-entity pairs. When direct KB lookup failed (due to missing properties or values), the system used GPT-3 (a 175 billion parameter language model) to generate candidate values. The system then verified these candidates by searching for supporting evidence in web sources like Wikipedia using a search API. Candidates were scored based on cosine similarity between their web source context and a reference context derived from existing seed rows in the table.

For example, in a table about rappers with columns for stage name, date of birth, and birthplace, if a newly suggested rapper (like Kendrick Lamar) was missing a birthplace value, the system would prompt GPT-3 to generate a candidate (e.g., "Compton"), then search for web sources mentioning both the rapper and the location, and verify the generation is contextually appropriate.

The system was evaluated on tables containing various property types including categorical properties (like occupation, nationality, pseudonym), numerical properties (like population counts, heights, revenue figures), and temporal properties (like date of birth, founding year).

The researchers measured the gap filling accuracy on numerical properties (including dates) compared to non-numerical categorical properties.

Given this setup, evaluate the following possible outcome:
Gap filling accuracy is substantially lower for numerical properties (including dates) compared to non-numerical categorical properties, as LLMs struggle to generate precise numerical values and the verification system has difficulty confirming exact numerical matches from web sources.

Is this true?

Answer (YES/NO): YES